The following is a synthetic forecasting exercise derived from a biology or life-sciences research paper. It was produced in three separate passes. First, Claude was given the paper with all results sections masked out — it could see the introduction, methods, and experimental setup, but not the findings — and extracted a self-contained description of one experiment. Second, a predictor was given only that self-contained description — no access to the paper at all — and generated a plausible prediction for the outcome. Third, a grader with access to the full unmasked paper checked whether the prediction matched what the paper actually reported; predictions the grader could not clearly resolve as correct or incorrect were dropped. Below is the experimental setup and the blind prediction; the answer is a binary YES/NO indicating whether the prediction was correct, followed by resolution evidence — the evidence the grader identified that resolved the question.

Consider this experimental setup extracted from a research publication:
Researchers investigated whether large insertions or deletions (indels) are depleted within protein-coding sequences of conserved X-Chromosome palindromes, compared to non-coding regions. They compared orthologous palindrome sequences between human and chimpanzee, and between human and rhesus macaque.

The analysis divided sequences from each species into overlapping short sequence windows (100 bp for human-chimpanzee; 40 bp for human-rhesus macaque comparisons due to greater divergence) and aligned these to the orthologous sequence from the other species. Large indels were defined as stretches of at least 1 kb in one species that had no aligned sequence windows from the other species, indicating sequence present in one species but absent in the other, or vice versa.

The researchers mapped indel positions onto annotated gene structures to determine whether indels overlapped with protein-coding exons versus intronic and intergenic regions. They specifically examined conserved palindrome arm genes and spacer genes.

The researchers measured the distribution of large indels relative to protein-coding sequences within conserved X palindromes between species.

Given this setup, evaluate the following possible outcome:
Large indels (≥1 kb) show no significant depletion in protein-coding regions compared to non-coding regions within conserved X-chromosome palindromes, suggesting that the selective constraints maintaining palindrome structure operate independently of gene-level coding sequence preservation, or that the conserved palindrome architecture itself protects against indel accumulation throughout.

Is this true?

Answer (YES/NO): NO